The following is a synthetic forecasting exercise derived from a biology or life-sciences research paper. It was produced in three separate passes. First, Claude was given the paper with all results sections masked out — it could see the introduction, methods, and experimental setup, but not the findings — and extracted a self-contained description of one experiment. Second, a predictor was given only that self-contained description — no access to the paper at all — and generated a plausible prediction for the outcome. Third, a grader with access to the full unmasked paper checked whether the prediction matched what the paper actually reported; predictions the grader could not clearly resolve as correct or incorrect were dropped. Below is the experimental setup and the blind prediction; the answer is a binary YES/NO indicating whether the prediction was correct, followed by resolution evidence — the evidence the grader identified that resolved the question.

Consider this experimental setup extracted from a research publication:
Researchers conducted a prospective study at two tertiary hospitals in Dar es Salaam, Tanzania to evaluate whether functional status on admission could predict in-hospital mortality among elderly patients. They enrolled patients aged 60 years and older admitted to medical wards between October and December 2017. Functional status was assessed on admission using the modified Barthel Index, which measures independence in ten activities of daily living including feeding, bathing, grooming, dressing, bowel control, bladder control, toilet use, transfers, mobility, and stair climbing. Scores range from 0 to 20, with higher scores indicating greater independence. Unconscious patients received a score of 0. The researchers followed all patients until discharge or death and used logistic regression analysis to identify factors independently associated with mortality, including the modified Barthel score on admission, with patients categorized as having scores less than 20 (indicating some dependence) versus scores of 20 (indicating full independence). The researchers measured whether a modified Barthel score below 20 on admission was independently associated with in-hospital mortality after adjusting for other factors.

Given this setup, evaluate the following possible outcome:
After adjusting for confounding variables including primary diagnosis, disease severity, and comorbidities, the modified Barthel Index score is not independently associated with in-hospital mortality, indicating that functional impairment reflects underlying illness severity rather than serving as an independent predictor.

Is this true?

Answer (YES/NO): NO